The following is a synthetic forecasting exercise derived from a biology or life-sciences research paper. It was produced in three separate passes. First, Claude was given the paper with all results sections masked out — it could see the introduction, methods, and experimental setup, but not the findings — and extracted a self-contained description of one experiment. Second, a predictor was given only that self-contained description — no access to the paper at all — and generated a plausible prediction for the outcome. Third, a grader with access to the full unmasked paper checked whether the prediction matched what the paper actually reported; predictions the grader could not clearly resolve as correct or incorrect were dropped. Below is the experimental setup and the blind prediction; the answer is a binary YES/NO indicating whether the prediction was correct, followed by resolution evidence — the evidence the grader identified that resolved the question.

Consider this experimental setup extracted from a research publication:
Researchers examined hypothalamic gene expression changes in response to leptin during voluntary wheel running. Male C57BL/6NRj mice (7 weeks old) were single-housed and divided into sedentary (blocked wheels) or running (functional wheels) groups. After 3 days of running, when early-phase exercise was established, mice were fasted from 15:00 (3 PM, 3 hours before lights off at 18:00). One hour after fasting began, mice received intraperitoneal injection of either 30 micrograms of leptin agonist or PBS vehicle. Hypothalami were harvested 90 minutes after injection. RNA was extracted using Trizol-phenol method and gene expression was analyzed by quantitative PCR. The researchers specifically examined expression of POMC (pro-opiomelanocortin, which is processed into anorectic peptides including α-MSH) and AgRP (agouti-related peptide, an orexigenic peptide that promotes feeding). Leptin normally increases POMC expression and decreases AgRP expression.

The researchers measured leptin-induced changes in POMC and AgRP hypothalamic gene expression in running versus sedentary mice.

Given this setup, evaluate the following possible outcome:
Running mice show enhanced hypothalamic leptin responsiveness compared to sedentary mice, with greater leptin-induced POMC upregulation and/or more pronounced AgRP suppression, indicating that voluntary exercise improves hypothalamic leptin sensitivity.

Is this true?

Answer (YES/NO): NO